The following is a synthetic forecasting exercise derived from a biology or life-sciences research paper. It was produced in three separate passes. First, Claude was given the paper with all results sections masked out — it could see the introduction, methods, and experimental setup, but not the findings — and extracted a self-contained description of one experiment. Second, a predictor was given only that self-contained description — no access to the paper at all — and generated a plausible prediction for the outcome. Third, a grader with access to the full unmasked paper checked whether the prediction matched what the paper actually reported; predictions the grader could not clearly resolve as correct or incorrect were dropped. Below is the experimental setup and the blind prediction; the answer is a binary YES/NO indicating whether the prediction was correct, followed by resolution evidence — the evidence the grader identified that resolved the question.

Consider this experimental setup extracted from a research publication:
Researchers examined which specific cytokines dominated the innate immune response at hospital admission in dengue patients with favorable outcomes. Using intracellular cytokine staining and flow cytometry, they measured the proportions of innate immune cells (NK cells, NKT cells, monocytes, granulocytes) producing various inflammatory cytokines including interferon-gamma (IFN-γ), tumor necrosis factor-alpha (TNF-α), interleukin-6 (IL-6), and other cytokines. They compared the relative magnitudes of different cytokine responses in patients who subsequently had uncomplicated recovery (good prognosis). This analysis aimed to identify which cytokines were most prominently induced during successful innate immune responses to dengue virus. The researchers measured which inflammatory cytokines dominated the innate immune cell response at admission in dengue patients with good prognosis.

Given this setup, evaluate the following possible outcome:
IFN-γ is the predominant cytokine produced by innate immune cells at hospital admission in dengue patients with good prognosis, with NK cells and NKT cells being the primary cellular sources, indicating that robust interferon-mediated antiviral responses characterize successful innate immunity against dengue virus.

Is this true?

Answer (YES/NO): NO